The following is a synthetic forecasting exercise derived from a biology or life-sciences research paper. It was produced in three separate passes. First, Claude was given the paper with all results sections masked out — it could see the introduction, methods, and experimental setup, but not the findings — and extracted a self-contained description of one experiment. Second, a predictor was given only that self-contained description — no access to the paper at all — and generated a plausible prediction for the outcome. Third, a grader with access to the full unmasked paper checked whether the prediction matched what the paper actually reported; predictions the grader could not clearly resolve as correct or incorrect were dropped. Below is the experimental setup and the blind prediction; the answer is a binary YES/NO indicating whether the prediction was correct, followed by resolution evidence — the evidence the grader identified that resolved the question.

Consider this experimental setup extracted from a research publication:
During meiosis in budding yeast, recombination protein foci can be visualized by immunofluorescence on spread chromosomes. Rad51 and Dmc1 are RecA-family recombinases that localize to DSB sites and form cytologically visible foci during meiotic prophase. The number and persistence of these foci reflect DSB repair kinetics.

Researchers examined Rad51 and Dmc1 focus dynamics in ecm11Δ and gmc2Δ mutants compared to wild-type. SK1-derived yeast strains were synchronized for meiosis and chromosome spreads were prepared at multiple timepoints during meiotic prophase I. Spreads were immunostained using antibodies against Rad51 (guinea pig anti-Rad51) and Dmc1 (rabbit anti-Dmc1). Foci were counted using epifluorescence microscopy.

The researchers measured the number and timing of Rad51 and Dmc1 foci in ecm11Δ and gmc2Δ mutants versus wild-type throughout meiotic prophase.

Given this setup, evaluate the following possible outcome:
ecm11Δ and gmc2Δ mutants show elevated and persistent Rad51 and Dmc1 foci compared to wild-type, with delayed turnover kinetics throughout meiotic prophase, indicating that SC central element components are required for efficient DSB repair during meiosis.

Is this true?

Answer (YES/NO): NO